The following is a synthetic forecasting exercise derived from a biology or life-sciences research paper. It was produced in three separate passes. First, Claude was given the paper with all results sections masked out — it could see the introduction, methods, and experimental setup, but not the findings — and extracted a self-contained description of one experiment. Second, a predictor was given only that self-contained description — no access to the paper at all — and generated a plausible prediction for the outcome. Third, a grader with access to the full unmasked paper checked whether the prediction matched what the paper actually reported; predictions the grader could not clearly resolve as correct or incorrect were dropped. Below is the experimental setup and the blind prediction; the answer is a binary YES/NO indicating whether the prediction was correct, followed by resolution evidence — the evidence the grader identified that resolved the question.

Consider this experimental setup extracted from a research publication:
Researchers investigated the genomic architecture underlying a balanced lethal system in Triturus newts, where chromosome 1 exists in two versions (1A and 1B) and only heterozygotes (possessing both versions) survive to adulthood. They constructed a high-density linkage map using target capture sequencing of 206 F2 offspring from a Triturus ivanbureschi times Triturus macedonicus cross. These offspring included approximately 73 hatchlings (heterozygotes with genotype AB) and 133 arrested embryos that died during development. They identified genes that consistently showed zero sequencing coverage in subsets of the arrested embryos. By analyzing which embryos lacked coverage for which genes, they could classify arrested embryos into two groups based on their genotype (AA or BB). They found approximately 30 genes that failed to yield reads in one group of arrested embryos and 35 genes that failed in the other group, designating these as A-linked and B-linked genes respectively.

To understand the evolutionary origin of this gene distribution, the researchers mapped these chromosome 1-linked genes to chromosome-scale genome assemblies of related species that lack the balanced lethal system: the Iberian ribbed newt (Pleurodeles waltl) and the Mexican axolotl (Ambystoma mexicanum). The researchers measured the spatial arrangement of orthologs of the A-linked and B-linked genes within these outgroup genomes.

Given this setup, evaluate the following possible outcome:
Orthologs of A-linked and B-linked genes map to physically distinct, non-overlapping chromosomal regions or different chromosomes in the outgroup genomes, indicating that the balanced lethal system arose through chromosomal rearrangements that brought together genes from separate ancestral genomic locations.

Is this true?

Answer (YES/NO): NO